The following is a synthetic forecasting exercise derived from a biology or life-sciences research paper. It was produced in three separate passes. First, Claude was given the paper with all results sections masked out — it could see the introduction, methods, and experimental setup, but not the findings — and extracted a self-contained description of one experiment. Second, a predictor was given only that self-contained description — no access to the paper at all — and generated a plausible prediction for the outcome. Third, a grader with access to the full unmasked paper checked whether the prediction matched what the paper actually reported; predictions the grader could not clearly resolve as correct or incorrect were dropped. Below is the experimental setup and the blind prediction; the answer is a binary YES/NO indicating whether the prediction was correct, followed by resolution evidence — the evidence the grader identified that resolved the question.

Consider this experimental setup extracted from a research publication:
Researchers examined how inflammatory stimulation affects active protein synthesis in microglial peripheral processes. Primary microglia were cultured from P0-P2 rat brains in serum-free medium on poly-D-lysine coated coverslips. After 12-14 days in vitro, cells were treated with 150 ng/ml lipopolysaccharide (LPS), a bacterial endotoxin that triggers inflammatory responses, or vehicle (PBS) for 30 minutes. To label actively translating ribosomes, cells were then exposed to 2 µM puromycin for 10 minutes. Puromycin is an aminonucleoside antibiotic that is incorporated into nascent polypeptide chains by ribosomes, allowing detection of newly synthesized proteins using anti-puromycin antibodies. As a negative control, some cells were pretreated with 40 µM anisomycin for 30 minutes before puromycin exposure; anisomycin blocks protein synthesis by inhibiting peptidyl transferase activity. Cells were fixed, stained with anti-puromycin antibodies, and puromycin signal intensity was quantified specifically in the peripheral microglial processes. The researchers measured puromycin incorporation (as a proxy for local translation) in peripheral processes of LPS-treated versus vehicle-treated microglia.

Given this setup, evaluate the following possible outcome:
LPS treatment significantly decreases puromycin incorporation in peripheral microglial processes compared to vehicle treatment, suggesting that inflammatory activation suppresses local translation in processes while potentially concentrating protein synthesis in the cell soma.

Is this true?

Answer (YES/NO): NO